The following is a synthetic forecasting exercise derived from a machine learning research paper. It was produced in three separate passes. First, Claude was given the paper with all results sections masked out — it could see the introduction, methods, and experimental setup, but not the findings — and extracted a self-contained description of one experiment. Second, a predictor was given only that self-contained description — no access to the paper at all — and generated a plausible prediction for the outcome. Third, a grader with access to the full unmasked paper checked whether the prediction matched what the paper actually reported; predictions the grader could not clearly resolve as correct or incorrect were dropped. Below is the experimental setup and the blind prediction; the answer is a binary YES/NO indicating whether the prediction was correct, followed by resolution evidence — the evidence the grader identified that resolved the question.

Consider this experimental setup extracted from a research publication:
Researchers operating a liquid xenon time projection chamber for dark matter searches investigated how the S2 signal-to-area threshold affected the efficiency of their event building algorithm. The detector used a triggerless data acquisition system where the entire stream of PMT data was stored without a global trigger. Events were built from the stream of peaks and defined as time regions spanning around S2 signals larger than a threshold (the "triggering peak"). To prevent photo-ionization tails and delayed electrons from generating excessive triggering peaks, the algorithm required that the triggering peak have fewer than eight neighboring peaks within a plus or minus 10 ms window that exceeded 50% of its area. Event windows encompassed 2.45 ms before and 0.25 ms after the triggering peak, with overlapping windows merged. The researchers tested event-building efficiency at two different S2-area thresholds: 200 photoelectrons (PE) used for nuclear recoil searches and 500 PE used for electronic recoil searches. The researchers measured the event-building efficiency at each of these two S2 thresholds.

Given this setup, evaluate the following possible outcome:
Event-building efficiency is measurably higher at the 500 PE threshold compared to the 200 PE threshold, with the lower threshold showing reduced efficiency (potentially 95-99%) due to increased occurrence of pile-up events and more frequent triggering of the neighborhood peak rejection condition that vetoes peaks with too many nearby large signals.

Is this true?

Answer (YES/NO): YES